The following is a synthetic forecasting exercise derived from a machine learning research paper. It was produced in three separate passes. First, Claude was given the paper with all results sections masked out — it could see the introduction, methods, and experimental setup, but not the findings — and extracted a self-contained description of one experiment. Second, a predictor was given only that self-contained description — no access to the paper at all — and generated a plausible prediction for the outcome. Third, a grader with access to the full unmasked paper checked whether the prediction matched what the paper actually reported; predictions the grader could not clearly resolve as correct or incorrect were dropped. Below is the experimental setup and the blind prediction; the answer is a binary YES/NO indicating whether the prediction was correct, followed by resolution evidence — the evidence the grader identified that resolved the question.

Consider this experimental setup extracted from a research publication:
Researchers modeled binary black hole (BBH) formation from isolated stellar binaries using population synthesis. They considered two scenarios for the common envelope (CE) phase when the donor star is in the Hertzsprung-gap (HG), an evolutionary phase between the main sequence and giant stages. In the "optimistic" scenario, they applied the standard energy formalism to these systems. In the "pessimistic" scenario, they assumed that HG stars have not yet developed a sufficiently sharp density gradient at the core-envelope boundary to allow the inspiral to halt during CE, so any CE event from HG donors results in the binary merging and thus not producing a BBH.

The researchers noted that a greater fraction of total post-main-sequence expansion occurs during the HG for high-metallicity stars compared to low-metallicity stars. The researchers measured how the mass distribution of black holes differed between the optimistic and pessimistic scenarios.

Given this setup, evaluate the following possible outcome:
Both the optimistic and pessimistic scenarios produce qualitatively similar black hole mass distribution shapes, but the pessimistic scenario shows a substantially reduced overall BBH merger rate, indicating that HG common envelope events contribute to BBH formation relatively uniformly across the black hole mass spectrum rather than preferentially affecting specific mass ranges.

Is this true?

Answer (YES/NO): NO